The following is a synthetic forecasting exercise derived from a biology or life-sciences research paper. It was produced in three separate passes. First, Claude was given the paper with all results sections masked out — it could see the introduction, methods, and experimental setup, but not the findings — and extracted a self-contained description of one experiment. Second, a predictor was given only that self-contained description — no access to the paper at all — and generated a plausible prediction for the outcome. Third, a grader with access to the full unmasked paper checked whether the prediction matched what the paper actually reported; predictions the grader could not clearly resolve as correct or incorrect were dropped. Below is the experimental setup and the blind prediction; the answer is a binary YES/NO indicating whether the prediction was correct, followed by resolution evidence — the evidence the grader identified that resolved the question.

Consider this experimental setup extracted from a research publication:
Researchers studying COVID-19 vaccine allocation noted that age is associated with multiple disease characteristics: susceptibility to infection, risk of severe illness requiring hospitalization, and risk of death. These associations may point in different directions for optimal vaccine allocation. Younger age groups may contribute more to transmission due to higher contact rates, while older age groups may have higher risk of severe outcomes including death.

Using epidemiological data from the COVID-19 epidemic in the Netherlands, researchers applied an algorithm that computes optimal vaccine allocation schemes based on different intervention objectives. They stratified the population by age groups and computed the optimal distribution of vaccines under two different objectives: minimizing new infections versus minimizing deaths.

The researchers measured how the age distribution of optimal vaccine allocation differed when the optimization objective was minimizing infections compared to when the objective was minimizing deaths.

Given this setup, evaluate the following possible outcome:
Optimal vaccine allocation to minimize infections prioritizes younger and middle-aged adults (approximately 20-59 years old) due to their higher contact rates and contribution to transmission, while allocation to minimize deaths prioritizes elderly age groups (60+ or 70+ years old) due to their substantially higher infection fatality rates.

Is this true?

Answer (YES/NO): YES